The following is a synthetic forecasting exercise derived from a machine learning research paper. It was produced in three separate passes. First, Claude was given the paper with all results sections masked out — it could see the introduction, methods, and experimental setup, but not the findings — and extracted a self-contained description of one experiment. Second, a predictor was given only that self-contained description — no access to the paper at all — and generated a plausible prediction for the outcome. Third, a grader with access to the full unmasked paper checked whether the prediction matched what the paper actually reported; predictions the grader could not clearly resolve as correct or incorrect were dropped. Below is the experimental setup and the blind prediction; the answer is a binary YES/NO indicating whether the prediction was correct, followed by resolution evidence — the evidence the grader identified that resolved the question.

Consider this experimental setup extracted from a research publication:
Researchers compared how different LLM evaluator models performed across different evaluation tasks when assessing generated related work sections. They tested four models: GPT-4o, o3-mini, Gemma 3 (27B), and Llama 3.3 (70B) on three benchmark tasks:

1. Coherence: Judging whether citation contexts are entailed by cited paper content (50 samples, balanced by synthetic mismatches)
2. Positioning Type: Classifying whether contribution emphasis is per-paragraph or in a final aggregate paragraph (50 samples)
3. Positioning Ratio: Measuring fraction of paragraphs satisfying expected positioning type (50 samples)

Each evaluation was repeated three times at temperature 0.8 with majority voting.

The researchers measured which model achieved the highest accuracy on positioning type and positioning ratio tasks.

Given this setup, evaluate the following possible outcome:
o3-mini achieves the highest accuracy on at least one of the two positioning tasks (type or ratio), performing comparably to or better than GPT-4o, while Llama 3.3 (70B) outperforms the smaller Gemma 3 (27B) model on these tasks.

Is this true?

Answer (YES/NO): NO